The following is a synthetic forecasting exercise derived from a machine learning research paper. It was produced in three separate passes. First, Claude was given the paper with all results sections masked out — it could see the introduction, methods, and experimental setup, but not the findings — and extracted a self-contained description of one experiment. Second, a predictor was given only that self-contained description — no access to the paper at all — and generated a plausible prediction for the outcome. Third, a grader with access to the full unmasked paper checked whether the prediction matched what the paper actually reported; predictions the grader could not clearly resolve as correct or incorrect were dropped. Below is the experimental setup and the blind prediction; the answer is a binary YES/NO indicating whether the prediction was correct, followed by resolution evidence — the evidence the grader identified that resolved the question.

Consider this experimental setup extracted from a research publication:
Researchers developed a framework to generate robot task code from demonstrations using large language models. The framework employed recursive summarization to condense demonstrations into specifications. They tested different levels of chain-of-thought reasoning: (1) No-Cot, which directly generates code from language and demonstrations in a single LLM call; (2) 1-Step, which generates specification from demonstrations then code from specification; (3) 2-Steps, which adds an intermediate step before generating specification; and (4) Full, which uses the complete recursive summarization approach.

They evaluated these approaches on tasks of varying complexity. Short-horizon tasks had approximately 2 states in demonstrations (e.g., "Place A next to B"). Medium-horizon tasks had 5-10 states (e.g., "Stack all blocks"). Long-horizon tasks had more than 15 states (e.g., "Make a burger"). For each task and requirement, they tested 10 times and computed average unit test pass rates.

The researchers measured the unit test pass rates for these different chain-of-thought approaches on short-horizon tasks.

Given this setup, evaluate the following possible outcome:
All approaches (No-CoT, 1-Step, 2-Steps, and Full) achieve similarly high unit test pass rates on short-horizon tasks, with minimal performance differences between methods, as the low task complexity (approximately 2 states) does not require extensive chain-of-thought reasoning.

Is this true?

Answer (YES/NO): YES